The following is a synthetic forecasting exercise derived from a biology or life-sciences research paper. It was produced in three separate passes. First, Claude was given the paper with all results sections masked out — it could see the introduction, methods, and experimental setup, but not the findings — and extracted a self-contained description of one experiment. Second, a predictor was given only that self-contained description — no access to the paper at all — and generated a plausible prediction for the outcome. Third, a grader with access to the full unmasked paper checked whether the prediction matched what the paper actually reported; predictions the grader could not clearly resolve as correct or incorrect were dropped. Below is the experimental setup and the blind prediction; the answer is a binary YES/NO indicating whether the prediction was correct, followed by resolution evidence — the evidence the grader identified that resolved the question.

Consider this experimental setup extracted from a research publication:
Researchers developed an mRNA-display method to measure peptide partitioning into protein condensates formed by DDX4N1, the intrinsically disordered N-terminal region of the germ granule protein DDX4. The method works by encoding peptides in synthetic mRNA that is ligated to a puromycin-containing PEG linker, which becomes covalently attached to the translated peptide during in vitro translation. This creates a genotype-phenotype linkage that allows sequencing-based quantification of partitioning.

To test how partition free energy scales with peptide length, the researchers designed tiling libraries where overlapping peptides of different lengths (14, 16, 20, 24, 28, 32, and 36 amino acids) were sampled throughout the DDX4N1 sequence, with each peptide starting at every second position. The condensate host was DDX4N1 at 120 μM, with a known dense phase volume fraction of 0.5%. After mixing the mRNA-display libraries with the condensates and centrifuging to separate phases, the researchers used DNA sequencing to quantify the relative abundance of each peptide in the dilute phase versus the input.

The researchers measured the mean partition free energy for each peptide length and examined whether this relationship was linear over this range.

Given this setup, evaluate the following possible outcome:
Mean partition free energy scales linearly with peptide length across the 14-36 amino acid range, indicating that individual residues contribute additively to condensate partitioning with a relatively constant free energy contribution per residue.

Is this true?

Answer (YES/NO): YES